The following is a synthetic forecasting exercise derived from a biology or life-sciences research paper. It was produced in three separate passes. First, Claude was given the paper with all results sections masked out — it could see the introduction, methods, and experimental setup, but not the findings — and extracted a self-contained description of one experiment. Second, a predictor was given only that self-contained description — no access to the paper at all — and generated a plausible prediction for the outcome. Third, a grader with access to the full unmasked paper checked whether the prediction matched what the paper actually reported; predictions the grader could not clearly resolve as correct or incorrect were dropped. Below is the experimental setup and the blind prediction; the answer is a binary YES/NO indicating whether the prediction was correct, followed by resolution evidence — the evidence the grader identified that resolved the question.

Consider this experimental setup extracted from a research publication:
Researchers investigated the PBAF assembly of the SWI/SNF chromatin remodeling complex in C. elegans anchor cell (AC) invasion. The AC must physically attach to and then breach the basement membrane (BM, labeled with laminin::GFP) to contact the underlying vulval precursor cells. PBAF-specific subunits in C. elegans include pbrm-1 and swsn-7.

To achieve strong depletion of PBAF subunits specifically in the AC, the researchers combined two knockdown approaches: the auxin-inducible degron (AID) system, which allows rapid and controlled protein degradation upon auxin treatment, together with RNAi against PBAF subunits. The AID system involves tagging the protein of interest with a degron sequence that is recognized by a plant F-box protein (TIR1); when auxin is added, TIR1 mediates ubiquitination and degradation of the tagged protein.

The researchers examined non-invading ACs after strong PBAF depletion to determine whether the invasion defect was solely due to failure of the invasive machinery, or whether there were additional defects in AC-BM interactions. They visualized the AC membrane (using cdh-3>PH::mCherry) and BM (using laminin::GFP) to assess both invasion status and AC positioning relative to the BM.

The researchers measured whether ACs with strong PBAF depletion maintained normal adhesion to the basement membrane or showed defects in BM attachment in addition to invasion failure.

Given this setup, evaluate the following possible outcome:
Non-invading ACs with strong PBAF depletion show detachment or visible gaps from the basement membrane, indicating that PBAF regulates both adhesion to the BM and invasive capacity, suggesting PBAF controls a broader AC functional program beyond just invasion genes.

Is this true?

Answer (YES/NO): YES